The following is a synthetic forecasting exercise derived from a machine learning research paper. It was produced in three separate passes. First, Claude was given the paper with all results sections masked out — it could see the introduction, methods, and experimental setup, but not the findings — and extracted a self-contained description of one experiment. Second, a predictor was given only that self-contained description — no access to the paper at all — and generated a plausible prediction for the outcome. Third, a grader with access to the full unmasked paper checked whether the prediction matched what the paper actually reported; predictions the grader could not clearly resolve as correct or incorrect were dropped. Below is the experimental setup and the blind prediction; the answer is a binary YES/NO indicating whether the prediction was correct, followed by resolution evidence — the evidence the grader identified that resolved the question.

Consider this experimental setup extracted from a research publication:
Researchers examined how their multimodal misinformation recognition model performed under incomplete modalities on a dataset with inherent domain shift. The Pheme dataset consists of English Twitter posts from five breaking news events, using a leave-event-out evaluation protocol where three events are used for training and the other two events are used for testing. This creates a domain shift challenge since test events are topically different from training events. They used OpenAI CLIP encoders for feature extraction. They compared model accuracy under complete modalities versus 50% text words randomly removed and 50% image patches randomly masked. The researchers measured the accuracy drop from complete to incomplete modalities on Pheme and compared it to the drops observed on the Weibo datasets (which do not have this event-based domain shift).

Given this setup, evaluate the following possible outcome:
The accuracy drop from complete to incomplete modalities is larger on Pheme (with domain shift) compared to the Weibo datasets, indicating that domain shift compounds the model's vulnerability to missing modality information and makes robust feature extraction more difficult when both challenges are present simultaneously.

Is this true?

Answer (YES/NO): YES